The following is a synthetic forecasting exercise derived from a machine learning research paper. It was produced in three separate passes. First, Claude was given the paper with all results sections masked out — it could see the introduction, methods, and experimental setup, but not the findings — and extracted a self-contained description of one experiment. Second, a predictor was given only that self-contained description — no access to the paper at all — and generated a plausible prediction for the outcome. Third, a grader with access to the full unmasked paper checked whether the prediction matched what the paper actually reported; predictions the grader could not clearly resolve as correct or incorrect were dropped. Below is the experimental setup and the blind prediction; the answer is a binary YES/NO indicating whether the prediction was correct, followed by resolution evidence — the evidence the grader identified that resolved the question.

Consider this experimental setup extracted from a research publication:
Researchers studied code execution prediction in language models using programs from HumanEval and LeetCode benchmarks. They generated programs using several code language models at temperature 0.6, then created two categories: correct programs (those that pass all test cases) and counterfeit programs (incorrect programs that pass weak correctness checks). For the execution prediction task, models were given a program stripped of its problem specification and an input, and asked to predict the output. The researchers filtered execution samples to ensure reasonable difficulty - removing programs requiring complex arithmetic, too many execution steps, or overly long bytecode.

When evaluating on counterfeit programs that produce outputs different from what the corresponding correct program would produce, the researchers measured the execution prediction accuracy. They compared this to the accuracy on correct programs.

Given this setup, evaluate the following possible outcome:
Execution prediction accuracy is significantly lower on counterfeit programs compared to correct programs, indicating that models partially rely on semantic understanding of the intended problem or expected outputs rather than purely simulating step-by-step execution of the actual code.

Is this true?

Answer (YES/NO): YES